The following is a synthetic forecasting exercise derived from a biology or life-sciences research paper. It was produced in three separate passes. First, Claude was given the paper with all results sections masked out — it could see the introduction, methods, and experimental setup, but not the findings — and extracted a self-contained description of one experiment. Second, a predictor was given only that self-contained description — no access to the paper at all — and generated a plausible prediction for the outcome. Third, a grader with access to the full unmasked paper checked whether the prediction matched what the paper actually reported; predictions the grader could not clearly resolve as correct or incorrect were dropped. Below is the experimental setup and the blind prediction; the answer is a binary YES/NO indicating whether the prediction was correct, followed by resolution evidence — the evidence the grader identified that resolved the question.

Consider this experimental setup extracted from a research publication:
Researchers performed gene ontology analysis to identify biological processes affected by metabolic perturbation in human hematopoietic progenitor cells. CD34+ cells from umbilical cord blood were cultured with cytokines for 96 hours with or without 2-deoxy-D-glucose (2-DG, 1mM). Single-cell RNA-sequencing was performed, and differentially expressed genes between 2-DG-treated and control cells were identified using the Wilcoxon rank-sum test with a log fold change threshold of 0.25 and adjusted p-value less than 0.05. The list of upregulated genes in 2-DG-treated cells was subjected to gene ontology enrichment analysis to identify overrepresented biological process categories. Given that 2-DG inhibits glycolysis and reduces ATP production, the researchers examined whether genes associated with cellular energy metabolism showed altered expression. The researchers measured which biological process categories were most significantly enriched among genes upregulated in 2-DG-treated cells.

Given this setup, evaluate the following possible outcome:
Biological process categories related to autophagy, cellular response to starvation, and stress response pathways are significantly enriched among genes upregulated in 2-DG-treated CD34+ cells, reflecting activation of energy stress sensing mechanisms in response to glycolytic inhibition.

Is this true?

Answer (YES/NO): NO